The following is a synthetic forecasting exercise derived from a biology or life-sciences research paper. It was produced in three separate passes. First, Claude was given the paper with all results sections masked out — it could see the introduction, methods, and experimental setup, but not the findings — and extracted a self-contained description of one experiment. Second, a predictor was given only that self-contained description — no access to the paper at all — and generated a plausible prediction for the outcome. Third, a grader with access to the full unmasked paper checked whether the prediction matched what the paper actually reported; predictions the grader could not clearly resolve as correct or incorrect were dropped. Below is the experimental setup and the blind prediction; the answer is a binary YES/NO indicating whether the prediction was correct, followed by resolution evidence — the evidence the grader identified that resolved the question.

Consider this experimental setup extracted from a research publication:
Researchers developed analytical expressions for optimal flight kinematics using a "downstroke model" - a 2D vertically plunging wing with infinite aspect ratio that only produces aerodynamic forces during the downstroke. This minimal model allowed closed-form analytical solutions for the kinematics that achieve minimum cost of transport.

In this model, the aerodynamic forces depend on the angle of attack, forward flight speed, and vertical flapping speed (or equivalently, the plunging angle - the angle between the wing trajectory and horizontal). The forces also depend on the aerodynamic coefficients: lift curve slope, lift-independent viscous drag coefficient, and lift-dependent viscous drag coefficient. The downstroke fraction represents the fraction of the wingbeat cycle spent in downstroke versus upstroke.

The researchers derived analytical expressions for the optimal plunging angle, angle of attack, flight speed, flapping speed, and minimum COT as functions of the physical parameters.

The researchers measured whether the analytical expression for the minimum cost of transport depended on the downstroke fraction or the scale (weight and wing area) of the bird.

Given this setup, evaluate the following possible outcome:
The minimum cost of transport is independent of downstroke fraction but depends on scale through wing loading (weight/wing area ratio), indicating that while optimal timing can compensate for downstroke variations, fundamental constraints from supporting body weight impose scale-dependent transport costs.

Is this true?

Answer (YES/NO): NO